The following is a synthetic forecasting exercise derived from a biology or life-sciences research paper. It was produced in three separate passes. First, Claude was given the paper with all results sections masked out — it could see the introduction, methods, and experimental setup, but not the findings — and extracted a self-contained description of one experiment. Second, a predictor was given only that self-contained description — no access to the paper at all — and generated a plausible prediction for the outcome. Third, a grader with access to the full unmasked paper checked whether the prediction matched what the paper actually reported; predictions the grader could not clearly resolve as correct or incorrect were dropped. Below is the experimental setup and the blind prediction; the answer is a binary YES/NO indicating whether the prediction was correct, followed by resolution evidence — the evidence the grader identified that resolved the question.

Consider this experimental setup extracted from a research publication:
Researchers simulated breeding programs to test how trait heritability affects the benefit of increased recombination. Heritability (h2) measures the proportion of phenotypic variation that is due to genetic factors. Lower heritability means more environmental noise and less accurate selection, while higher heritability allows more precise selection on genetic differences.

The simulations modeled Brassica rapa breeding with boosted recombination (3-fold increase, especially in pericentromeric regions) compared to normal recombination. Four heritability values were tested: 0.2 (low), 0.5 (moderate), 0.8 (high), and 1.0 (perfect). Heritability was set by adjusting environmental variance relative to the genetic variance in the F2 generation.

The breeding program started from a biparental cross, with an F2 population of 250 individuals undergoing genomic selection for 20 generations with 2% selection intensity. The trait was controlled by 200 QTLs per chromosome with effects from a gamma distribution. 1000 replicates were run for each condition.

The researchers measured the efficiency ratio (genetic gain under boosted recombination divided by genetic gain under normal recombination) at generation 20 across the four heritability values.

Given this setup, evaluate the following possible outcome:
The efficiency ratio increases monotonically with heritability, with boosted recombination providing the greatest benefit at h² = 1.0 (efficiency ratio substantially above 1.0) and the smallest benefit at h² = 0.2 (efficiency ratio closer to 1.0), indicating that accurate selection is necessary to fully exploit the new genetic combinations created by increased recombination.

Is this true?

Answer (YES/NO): NO